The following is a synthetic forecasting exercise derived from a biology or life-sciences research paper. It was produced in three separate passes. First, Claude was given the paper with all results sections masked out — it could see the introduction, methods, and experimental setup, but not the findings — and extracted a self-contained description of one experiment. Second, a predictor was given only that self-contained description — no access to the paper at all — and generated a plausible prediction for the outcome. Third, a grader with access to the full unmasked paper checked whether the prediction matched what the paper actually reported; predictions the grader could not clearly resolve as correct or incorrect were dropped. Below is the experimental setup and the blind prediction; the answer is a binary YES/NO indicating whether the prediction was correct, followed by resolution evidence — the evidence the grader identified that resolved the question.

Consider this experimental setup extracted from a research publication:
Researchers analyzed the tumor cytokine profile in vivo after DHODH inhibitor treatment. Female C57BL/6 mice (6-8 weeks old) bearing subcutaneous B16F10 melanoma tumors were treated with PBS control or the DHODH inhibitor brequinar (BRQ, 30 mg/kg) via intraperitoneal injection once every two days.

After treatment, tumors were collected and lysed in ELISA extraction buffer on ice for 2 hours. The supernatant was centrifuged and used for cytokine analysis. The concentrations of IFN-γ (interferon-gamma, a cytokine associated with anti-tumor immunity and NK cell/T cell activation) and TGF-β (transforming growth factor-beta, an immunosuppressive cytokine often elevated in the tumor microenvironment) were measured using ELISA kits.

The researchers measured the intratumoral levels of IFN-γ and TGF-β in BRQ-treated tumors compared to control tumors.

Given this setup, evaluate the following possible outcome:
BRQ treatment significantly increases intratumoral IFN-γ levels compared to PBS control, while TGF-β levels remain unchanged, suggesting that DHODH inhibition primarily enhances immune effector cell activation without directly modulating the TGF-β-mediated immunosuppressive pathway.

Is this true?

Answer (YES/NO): NO